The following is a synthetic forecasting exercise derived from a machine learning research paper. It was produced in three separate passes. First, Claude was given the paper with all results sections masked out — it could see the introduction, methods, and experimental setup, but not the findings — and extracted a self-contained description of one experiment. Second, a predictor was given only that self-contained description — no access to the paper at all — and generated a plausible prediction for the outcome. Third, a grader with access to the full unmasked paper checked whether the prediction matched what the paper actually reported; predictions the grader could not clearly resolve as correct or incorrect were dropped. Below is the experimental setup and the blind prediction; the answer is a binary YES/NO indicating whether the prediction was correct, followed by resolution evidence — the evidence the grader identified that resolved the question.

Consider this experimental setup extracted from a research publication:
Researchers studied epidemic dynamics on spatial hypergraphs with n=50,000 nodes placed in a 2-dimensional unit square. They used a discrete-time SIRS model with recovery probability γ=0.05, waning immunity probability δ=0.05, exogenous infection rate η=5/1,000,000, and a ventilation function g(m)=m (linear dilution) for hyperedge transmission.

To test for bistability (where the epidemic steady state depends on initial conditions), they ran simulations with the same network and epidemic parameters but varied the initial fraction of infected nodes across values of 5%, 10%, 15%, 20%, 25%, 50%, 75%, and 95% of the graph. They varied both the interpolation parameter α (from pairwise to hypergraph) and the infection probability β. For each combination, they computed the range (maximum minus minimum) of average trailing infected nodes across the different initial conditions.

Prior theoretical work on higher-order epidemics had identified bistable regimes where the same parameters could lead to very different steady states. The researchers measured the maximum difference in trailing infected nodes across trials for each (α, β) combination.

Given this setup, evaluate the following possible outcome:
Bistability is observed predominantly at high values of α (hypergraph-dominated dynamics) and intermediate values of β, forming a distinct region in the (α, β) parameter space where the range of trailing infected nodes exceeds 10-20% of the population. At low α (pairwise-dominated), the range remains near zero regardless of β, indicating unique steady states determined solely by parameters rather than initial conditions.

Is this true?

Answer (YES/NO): NO